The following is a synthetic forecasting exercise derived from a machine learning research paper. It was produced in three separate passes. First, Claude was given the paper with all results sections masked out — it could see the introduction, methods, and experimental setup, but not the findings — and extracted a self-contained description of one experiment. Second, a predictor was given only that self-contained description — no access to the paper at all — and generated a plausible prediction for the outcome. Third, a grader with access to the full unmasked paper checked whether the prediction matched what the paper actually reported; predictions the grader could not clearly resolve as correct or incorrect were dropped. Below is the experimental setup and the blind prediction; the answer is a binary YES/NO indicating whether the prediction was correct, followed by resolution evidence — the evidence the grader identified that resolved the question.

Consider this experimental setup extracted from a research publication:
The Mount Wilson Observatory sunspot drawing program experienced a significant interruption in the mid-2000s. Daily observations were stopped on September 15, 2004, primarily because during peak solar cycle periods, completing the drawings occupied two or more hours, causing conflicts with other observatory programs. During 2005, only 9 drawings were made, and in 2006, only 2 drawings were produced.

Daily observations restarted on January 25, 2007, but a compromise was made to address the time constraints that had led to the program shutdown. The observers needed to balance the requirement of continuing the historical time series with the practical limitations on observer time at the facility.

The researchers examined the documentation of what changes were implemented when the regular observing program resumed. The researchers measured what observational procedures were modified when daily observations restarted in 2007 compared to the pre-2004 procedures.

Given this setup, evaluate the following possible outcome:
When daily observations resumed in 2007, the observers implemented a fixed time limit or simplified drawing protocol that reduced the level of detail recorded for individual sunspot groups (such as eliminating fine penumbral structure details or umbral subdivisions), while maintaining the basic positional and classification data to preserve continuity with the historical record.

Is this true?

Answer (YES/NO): NO